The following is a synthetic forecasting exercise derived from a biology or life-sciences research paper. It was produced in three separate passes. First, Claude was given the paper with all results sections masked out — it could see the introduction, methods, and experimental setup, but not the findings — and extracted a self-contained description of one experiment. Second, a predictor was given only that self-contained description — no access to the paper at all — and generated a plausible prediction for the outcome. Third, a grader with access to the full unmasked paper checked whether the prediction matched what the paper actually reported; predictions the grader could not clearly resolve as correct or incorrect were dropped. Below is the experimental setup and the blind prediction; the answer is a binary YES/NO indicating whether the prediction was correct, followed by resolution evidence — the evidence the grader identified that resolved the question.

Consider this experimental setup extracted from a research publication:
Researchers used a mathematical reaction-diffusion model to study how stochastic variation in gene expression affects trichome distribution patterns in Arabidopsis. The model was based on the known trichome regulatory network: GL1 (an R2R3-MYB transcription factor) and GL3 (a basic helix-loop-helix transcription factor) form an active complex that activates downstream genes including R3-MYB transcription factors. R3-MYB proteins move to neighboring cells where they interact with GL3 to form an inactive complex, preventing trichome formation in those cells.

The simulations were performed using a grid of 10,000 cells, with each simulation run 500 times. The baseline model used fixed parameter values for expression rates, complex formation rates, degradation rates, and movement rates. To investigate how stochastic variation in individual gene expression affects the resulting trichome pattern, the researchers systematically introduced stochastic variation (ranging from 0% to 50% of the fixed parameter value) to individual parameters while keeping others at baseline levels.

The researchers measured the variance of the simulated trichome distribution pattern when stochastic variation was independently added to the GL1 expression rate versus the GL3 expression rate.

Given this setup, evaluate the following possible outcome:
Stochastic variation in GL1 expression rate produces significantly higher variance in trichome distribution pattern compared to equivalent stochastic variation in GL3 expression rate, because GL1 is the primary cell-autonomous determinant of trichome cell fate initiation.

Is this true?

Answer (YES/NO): NO